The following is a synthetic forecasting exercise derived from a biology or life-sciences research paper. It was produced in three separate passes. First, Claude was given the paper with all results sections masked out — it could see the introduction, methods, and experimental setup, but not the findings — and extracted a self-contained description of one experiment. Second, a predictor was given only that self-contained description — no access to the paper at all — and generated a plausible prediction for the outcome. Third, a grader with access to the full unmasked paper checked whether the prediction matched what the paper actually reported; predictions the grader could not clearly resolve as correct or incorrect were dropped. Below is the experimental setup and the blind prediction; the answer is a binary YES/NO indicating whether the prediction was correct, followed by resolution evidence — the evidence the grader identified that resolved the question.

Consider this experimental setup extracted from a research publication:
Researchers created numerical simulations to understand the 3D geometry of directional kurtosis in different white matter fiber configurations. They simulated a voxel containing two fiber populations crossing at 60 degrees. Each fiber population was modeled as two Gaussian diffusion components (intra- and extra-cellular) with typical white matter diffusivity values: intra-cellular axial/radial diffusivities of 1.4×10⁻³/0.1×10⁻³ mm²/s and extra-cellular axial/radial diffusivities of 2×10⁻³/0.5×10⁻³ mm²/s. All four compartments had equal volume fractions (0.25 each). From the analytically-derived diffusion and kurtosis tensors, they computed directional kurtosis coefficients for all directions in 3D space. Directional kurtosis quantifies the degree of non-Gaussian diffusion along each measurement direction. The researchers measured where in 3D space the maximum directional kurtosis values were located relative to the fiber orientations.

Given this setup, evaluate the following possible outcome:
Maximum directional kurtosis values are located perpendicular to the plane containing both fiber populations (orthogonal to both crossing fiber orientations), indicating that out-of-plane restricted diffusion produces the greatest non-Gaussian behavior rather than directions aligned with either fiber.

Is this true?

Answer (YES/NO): NO